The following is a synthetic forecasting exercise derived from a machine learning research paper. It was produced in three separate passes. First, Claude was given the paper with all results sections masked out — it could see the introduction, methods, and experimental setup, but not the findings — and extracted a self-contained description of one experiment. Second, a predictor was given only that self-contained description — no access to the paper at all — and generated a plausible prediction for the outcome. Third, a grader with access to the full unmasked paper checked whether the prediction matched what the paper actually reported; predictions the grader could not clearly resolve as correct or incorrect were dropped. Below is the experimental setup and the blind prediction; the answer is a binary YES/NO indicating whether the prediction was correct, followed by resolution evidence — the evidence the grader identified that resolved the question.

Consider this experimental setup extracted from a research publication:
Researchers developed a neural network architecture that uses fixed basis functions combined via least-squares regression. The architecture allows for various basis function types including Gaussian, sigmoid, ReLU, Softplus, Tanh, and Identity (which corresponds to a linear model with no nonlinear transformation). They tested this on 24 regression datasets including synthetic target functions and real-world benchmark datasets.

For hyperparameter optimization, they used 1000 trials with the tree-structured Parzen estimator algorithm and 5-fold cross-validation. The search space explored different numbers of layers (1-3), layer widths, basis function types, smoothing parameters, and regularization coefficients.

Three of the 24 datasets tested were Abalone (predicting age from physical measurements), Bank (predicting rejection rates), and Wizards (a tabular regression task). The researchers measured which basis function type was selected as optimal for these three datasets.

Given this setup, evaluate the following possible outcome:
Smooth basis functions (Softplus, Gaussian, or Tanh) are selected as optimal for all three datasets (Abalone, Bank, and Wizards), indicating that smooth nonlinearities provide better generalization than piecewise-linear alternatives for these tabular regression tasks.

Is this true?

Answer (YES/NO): NO